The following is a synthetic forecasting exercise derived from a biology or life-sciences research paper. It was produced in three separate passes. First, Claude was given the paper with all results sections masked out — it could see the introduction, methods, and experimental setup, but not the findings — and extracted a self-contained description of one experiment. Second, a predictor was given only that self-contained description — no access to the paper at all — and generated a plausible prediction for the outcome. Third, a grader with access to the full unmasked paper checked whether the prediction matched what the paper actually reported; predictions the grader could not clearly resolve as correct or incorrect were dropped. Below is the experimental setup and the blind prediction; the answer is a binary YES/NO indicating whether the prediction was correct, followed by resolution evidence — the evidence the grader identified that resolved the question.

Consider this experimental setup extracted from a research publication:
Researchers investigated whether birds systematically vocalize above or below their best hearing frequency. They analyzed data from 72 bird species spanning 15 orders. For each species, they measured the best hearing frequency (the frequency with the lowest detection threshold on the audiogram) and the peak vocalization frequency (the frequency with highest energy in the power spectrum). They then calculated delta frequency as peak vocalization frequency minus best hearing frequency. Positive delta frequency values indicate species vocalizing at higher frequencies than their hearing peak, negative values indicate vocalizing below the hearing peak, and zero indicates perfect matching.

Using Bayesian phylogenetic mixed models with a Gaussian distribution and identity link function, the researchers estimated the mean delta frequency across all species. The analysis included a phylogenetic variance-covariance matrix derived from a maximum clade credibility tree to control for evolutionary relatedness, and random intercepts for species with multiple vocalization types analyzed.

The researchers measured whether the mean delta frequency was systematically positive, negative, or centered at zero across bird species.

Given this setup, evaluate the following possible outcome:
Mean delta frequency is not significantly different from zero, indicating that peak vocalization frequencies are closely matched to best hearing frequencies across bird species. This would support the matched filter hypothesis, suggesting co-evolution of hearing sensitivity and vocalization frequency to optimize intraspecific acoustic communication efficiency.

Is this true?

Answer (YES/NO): NO